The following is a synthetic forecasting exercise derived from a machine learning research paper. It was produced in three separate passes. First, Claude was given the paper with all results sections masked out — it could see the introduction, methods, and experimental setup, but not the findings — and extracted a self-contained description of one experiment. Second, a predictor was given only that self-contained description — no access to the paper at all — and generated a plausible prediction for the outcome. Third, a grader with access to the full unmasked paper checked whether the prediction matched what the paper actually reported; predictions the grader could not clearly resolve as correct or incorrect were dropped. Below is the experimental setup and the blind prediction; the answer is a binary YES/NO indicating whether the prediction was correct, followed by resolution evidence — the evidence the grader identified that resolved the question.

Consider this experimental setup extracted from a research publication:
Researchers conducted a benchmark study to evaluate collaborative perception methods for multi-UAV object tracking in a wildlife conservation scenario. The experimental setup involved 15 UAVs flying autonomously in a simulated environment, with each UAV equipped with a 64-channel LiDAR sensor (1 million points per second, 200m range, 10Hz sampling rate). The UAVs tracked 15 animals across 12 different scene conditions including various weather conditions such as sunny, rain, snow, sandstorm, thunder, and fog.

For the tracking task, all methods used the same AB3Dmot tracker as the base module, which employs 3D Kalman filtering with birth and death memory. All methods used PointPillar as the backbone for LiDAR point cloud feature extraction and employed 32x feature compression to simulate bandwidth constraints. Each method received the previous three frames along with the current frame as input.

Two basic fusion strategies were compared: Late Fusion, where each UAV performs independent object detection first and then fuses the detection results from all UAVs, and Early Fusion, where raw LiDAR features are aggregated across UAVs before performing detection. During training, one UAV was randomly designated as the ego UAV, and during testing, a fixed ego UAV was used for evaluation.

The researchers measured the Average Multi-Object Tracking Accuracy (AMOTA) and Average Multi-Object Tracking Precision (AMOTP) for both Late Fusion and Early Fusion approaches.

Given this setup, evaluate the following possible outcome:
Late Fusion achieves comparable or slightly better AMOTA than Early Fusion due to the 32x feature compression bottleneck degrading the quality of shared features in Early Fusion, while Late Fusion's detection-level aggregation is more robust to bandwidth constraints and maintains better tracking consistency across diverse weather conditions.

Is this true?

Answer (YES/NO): NO